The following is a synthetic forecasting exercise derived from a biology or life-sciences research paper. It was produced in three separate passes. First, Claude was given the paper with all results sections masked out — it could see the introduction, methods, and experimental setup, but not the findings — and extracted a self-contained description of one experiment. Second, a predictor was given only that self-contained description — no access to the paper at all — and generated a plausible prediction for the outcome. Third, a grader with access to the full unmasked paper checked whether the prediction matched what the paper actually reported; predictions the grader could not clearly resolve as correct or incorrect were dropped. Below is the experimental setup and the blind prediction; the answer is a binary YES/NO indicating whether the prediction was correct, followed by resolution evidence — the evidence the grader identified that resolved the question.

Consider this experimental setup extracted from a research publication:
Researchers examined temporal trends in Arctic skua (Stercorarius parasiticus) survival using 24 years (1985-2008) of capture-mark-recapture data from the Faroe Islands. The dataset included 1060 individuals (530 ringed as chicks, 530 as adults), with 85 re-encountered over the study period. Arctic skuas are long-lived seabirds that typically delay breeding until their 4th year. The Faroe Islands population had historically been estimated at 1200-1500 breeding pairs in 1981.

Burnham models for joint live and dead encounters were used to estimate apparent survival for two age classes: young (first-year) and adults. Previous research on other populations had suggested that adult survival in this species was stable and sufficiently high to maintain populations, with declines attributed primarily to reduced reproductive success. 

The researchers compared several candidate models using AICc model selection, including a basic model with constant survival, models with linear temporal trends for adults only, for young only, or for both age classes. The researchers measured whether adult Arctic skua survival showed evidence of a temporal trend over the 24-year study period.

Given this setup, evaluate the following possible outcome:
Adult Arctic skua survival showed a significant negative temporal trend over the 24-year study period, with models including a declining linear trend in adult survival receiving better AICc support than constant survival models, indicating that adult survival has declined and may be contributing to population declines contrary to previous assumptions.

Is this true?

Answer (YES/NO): YES